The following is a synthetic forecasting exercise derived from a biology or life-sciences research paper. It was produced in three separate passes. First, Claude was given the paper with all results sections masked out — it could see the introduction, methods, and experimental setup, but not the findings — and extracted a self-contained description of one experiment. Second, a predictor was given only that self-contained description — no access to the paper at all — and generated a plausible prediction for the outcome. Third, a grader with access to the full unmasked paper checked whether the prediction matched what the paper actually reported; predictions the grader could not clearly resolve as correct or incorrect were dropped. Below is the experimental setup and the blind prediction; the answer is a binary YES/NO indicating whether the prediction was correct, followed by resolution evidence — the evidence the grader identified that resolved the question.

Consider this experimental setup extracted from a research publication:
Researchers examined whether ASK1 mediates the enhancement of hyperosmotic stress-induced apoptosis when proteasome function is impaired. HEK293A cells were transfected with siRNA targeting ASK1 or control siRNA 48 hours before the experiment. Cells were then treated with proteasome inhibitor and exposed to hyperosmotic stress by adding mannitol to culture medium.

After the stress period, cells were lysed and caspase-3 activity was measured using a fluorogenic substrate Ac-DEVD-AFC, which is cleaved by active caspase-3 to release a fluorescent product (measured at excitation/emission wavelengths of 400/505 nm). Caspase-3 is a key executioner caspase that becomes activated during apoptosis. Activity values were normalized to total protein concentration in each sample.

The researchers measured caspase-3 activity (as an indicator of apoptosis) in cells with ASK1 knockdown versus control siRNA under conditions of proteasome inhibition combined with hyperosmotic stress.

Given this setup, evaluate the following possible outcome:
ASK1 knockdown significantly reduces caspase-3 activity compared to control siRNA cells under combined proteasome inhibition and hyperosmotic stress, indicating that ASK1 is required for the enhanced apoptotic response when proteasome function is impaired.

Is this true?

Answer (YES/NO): YES